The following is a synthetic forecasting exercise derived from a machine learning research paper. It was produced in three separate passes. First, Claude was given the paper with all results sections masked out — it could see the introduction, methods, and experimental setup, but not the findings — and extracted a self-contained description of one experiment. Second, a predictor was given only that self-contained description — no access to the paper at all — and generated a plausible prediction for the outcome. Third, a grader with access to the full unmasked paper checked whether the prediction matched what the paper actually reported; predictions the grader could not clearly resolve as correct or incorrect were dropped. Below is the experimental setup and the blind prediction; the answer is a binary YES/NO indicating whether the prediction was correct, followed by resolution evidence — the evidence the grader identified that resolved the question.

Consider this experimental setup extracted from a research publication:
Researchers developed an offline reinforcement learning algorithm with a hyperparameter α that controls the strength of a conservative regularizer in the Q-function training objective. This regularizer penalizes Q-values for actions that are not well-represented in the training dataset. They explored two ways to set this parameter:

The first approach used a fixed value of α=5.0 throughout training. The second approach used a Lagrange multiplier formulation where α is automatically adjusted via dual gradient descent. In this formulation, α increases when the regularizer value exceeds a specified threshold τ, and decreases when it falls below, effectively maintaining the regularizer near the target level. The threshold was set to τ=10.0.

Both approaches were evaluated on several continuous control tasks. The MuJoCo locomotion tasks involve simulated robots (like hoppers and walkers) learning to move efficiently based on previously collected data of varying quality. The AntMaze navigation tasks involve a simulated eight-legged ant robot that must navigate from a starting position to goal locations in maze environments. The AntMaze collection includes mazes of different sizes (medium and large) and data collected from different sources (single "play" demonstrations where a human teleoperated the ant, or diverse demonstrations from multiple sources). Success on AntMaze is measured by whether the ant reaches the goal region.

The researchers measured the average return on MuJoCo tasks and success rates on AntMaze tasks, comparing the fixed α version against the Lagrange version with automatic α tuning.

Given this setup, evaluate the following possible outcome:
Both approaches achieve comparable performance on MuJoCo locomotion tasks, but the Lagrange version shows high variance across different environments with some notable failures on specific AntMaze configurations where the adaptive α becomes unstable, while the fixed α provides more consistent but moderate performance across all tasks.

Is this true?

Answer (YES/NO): NO